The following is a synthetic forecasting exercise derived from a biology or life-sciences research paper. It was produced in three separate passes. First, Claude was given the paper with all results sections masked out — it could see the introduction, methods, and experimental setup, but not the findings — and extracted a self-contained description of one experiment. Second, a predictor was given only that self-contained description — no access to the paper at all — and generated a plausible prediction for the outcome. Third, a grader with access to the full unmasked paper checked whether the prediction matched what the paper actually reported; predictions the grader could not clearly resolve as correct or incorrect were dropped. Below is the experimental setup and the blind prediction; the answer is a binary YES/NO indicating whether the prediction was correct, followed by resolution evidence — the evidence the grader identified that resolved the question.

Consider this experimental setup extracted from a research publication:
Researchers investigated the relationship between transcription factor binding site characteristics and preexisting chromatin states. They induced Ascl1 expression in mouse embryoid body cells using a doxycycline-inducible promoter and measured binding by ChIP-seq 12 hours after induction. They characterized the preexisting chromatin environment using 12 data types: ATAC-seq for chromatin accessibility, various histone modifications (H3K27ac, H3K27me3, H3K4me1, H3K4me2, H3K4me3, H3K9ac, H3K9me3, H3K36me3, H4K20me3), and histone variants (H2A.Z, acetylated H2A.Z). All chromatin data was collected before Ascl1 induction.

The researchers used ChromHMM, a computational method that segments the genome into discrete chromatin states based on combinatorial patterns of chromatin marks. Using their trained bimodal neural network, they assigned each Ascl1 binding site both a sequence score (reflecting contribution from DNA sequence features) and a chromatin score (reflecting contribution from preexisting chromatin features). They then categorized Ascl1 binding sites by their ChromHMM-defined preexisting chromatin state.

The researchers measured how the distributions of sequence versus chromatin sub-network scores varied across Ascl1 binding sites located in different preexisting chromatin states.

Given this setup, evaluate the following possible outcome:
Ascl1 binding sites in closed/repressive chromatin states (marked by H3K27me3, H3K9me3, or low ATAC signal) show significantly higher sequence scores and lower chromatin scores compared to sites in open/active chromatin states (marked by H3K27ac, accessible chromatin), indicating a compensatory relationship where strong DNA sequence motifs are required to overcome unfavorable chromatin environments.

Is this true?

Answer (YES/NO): YES